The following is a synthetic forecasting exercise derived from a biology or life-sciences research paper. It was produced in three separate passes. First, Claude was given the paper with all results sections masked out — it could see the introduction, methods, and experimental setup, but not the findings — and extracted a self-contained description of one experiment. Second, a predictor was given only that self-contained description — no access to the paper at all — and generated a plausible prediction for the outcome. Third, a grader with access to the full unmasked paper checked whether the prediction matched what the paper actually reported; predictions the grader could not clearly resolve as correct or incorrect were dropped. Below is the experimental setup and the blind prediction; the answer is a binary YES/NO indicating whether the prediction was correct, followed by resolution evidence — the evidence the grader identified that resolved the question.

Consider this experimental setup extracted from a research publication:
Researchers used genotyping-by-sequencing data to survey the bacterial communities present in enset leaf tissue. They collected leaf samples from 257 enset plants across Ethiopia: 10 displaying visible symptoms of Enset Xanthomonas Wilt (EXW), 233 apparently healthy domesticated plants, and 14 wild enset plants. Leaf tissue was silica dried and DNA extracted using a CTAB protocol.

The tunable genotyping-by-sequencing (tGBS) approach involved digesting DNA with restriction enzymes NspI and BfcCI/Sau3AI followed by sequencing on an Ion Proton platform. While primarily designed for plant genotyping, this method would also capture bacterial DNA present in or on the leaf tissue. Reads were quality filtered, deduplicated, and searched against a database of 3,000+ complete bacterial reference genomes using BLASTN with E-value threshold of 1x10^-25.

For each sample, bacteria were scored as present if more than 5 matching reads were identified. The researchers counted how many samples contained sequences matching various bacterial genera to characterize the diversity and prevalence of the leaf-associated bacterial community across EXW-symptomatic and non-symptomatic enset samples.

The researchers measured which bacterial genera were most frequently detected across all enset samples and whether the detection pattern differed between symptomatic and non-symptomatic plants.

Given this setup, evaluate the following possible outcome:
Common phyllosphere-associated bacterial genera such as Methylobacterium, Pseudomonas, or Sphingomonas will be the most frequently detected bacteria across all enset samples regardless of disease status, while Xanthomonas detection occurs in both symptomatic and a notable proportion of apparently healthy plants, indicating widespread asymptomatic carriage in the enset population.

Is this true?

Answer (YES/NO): NO